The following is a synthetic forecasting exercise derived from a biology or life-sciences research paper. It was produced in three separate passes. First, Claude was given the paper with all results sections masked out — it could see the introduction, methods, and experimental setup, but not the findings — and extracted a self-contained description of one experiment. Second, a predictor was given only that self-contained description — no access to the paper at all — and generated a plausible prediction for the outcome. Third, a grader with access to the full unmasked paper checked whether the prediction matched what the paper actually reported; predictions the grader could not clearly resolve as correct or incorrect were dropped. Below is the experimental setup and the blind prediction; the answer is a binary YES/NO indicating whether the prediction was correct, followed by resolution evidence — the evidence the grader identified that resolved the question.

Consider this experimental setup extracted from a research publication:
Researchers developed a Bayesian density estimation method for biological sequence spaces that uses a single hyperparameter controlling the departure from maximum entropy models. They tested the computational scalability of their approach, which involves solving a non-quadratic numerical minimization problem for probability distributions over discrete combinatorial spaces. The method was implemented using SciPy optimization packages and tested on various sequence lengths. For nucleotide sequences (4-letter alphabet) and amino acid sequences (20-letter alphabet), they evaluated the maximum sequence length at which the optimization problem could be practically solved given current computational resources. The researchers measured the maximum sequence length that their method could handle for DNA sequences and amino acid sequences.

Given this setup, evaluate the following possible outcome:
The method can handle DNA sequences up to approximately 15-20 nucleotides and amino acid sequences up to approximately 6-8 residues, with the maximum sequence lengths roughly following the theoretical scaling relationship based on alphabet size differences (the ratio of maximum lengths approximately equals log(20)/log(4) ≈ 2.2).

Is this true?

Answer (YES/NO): NO